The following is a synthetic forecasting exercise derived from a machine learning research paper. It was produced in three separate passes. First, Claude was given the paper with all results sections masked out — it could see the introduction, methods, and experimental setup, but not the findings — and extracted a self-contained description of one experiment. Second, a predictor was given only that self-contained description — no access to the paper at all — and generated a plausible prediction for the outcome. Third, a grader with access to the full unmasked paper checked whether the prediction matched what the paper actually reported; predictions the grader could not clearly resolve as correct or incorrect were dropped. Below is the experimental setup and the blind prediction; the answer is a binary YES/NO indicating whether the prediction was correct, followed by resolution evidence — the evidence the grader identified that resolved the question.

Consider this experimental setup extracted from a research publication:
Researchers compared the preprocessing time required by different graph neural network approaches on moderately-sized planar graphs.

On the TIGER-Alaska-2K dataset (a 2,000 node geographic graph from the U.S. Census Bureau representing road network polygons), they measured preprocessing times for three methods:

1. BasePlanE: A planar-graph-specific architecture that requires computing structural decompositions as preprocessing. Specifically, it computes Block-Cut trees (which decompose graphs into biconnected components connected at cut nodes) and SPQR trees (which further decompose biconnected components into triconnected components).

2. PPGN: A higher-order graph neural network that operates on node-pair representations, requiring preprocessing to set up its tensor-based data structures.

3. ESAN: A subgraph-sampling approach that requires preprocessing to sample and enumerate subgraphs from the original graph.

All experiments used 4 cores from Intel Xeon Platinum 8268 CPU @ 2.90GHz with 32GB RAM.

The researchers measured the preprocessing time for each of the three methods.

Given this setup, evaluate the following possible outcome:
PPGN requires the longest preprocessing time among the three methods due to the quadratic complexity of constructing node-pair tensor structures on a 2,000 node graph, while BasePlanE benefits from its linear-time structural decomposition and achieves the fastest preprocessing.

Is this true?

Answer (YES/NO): NO